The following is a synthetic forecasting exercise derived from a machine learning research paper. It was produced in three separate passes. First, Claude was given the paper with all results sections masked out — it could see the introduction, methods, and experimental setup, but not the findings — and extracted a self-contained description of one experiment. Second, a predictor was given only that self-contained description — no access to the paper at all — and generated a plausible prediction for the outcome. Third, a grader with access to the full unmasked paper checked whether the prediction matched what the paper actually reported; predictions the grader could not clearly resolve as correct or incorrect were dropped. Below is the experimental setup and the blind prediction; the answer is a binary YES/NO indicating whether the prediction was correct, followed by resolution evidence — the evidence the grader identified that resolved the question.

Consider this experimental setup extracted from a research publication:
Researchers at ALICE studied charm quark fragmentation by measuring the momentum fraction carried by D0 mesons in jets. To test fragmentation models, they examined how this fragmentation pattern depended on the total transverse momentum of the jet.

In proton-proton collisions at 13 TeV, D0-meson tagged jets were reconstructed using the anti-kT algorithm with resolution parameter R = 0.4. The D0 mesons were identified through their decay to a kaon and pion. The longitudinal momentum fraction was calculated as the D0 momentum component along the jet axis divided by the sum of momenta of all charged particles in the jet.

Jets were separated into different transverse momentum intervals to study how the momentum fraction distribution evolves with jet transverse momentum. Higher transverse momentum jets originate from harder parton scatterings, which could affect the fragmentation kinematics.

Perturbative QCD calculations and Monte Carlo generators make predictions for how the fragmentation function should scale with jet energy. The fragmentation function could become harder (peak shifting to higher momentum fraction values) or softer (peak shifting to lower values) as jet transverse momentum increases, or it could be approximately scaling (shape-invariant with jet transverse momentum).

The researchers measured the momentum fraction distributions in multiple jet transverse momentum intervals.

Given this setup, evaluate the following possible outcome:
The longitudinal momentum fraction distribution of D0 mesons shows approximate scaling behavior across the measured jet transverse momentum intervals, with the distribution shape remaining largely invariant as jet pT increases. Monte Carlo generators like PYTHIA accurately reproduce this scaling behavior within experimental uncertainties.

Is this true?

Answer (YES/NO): NO